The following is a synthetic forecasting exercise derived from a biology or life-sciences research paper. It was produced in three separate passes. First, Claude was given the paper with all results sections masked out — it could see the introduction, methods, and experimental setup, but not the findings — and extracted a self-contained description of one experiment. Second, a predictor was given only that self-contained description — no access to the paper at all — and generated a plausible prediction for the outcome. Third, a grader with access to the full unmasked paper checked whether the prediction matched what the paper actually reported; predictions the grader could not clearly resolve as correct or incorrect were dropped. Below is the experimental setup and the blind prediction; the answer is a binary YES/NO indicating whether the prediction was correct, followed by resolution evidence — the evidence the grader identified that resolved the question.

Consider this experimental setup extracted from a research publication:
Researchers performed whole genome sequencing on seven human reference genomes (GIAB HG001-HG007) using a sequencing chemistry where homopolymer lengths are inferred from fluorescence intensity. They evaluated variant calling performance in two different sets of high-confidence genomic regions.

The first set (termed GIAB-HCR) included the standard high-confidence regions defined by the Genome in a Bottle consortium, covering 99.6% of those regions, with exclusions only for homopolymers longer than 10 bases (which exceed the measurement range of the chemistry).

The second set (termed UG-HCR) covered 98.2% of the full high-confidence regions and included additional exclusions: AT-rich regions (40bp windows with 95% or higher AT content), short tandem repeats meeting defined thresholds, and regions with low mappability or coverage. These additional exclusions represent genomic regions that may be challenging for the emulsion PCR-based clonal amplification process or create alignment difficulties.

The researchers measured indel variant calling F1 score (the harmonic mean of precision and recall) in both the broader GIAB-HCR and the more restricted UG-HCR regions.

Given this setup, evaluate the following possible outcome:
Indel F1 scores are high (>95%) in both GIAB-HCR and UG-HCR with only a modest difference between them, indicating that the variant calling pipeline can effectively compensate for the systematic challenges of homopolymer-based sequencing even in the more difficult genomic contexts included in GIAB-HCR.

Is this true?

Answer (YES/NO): NO